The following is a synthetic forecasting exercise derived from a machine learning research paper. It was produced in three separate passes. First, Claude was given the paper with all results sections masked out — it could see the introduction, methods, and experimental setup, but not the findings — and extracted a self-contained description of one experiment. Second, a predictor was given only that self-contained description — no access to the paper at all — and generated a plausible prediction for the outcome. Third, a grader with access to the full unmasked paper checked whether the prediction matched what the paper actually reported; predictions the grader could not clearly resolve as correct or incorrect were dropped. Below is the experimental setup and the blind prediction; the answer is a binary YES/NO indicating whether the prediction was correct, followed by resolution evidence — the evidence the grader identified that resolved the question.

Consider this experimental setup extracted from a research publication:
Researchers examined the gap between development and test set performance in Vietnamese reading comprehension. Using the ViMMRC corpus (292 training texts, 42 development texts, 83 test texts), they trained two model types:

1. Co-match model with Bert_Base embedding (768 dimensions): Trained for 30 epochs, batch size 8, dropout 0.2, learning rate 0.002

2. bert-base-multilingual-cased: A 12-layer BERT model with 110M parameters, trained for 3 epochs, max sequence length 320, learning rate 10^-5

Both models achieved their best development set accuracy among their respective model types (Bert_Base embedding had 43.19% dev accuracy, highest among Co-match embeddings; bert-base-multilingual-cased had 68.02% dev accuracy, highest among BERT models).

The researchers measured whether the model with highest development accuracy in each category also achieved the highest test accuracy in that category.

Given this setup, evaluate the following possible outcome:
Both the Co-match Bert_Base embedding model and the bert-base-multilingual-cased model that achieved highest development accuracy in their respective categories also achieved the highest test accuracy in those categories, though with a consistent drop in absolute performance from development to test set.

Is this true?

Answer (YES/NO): NO